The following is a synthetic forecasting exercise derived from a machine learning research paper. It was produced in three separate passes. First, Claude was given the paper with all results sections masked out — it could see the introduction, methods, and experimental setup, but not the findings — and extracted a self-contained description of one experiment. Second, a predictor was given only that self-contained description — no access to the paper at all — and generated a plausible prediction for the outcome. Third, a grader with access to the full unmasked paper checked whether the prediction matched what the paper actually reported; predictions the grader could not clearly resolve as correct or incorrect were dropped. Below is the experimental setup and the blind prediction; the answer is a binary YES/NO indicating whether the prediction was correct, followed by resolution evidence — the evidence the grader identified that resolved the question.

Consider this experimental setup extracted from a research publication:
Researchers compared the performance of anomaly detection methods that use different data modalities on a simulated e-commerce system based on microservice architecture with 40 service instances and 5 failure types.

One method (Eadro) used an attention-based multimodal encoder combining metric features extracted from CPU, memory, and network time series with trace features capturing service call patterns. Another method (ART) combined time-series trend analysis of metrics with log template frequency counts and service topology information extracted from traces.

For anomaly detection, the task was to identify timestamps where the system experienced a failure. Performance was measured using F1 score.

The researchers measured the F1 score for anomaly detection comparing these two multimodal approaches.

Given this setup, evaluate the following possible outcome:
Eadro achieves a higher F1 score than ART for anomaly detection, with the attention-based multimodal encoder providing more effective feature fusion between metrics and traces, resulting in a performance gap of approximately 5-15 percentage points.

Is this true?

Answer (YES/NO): NO